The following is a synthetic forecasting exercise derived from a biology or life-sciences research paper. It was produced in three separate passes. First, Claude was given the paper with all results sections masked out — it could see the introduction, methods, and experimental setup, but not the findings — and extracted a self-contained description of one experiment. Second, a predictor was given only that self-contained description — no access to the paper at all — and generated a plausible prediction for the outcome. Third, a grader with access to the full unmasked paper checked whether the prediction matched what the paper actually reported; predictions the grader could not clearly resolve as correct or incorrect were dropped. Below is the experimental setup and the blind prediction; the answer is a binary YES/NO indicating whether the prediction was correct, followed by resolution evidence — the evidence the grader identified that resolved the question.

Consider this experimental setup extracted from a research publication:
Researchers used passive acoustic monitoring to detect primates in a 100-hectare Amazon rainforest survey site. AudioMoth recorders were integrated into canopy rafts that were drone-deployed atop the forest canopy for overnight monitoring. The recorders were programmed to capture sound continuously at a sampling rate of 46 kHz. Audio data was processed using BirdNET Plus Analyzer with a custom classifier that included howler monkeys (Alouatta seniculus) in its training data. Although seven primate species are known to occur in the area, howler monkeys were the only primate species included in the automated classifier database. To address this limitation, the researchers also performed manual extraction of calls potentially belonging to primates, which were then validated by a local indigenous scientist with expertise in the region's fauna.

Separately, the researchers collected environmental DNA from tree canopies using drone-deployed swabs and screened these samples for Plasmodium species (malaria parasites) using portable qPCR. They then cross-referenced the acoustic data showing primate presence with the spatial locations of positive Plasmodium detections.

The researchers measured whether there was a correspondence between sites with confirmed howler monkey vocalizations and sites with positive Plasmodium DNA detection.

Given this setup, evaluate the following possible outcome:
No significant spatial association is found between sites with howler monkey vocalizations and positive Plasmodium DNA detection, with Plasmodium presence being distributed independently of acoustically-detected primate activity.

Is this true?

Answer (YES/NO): NO